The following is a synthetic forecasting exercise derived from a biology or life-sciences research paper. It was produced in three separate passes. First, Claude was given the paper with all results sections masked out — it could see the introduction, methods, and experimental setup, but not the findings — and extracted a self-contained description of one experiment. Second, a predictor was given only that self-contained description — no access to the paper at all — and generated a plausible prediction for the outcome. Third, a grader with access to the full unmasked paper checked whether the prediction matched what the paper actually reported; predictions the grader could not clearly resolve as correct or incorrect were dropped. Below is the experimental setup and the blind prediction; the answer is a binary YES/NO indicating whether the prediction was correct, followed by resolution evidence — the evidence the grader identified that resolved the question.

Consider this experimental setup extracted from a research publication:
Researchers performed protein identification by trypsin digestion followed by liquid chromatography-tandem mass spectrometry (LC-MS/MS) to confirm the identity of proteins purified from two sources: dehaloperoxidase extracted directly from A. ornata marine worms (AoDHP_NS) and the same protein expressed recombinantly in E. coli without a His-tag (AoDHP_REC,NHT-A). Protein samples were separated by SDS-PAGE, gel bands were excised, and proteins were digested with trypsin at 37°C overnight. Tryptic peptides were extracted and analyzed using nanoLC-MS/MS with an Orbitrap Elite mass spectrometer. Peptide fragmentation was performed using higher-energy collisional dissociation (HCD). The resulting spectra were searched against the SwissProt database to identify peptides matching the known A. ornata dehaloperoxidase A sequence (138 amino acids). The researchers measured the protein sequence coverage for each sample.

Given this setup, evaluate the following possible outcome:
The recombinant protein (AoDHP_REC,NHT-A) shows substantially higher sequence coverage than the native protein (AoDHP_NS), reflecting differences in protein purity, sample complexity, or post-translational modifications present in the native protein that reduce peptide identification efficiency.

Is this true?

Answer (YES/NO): NO